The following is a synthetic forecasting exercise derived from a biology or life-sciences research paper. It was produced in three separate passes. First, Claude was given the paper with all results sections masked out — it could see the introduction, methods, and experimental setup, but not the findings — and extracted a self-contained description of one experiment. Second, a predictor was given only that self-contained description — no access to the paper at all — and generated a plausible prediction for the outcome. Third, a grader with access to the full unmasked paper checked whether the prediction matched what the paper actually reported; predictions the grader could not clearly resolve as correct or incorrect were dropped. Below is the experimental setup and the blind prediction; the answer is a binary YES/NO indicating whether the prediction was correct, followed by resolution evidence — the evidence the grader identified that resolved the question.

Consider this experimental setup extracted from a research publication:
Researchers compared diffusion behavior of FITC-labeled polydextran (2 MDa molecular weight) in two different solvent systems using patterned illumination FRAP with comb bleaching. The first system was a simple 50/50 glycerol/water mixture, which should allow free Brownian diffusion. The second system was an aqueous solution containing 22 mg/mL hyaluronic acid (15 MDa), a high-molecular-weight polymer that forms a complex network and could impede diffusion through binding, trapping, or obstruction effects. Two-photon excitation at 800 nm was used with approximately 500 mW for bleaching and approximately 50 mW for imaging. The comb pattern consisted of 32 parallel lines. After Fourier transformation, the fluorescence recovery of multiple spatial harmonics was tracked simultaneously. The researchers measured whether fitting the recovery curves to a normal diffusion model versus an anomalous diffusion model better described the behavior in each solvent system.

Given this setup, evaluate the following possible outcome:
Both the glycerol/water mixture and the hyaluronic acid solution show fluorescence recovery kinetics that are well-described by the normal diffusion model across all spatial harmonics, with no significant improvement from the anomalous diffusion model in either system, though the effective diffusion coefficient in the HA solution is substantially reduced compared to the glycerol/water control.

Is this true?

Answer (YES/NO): NO